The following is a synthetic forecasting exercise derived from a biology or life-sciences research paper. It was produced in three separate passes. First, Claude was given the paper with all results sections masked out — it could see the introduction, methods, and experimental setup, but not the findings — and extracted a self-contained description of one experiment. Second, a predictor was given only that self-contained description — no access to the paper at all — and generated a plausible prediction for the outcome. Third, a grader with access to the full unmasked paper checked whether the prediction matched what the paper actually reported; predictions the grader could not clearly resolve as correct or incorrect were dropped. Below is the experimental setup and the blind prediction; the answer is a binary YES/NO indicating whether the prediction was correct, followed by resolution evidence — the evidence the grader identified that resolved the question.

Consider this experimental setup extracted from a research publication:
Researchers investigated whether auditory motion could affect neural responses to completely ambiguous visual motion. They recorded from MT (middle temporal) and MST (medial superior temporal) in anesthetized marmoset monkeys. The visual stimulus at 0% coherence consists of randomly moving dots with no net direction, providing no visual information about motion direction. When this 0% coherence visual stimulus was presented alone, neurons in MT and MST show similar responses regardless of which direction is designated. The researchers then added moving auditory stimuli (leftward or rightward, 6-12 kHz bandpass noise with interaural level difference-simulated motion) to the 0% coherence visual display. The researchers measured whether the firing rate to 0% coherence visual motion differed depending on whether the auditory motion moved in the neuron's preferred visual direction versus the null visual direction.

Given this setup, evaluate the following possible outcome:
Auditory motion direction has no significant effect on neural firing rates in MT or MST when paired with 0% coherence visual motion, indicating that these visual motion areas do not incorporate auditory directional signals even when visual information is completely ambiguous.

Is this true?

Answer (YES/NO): YES